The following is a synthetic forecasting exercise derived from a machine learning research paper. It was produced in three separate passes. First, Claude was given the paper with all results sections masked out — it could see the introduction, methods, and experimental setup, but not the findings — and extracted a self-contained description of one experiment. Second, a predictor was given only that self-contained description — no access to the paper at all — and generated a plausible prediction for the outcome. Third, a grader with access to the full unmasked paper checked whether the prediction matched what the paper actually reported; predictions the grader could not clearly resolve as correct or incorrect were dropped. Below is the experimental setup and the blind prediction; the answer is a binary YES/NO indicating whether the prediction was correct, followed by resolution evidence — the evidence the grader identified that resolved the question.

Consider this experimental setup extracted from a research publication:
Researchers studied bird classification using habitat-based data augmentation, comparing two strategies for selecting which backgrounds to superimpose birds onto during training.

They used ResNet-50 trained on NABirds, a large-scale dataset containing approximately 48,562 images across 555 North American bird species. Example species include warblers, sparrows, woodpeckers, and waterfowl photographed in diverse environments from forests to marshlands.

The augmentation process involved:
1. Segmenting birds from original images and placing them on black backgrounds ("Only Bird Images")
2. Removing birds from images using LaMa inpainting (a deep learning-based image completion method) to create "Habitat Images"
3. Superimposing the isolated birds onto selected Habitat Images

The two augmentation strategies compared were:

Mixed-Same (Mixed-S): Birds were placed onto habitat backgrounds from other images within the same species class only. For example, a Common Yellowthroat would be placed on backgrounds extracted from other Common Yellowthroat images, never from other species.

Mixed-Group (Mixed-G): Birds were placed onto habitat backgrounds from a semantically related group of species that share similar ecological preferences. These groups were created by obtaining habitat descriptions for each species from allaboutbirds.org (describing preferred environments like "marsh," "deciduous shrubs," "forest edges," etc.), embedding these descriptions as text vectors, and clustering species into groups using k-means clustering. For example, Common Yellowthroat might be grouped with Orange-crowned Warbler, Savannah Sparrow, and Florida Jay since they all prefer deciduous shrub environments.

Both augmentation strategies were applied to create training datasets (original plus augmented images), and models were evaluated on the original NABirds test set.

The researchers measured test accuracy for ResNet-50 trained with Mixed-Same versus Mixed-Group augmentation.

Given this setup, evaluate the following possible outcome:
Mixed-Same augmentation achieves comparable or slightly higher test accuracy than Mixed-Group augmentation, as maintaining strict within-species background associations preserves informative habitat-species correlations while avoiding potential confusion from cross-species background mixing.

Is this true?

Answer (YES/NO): NO